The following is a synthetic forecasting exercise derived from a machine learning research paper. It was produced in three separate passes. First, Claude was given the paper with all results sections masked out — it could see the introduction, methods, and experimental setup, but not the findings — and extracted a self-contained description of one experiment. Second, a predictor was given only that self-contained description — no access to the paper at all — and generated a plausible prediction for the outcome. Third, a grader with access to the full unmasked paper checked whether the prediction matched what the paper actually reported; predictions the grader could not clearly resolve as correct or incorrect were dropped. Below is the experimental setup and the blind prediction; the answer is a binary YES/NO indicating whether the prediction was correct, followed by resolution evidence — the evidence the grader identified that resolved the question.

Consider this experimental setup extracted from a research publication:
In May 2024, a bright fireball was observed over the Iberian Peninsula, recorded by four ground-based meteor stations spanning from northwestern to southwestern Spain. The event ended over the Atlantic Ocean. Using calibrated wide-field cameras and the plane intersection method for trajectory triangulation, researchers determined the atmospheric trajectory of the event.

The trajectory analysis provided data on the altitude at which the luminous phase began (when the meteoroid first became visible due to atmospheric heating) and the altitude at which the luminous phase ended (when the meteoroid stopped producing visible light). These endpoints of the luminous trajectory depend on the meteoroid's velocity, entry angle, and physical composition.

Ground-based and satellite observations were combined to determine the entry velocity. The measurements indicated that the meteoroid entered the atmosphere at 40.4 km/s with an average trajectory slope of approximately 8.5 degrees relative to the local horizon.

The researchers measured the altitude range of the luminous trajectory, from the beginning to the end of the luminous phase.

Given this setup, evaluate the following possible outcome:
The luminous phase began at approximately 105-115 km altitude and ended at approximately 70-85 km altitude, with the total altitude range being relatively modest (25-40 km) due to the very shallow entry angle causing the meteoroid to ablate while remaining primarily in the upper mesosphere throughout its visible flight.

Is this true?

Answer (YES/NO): NO